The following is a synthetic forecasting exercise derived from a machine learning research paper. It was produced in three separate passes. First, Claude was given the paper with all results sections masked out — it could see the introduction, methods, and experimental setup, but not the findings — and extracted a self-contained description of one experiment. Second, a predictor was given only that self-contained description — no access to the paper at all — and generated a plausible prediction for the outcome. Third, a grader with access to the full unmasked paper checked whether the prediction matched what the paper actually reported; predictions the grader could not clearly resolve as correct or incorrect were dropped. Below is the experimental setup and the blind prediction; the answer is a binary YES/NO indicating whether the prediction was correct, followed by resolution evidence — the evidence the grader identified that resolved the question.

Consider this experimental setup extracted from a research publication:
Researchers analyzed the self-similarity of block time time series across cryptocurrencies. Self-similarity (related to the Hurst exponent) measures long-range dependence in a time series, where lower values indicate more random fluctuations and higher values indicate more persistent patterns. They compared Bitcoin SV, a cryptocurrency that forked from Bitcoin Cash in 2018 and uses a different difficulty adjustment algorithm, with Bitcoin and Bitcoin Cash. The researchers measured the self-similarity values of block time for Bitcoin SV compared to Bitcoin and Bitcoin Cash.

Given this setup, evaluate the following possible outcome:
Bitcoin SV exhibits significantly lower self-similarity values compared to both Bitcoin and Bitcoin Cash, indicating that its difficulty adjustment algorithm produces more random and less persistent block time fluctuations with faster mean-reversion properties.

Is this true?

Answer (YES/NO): YES